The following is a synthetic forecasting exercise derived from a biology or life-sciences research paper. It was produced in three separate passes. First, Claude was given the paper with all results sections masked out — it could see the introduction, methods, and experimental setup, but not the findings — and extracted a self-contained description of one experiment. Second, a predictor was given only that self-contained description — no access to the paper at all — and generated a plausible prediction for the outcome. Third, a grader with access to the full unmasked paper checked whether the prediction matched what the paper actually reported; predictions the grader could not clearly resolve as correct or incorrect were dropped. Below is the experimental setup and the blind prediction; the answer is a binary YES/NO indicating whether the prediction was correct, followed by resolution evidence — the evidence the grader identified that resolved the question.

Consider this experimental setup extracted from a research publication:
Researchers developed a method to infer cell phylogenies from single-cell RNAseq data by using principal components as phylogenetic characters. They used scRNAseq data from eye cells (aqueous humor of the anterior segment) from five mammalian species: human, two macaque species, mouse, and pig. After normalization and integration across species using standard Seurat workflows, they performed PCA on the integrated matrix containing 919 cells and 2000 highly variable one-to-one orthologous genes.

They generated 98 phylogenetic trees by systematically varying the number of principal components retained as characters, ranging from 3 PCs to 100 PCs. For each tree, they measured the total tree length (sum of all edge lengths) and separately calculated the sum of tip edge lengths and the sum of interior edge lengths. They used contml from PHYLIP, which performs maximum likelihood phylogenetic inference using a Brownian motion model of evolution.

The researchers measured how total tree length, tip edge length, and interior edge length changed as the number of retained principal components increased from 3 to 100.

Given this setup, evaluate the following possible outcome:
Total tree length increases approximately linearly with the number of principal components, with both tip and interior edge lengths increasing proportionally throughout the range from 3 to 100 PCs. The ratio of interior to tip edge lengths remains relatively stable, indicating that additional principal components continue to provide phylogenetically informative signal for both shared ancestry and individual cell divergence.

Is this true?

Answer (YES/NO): NO